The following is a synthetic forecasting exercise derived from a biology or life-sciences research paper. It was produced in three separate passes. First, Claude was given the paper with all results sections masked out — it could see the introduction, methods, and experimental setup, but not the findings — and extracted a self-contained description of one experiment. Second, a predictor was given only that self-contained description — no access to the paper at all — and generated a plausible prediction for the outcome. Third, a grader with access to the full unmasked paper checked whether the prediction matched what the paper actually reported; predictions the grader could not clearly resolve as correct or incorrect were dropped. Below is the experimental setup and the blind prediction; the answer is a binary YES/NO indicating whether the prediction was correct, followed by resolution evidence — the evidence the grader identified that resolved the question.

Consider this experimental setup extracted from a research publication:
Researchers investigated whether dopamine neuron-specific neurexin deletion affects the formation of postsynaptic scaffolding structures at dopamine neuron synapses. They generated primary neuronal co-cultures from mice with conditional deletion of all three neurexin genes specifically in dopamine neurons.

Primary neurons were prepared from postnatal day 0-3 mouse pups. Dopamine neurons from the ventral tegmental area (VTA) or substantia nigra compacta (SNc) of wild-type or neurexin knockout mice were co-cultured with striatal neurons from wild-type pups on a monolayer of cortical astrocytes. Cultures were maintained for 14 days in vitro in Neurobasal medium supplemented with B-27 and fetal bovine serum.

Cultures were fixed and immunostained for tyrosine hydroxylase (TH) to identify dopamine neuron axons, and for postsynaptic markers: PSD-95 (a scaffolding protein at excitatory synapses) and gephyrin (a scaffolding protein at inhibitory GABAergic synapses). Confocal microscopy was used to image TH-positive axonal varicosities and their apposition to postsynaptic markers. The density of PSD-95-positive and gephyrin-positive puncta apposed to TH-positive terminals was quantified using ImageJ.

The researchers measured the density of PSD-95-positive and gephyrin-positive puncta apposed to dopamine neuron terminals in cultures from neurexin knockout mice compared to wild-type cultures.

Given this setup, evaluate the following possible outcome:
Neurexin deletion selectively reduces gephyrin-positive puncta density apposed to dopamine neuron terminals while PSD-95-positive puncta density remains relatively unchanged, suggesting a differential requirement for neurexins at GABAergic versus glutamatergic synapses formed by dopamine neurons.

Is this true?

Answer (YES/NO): NO